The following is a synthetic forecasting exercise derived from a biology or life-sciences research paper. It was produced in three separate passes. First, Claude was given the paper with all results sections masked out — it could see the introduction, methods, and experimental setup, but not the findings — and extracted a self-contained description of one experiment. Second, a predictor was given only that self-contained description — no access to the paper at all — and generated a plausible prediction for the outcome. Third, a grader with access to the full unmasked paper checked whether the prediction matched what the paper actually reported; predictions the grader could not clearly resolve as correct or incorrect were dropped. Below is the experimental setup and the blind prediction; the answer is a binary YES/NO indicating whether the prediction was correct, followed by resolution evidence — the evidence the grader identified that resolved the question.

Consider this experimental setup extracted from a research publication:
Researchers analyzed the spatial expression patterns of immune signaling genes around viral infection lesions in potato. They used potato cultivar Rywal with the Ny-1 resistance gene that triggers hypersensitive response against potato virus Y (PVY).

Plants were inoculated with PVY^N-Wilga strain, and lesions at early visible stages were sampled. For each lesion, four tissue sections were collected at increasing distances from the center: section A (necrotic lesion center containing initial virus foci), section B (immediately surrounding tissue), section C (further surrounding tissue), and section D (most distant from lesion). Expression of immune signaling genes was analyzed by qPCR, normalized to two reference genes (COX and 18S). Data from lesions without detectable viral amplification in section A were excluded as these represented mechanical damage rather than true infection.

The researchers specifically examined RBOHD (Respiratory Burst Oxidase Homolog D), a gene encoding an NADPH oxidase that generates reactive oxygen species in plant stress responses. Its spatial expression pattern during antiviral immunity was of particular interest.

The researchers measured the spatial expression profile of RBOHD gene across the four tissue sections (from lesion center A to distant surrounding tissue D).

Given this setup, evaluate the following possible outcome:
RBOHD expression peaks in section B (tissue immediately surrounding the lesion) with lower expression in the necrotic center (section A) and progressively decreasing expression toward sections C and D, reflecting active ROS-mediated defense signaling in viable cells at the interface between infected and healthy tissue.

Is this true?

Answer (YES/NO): YES